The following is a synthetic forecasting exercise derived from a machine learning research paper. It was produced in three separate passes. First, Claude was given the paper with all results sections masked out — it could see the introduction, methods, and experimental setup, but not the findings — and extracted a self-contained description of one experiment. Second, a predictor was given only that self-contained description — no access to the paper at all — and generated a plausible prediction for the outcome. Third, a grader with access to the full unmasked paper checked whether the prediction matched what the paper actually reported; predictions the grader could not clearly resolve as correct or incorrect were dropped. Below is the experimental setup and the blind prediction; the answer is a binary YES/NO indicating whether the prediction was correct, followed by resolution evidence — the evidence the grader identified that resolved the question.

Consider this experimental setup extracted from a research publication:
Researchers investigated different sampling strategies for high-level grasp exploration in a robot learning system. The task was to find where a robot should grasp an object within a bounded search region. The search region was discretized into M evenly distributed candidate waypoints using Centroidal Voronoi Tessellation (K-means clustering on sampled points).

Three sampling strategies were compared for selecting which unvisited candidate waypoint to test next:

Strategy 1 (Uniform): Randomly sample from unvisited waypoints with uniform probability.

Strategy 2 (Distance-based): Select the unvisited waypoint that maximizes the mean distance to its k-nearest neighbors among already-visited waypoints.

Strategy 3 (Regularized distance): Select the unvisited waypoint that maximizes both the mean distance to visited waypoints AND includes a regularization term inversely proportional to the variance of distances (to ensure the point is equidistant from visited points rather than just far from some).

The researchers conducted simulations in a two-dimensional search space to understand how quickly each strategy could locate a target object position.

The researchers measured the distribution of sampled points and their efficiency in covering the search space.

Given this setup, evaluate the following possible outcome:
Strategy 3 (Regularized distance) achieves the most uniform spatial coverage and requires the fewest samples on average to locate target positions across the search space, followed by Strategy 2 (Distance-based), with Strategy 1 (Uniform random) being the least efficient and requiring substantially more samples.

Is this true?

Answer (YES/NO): NO